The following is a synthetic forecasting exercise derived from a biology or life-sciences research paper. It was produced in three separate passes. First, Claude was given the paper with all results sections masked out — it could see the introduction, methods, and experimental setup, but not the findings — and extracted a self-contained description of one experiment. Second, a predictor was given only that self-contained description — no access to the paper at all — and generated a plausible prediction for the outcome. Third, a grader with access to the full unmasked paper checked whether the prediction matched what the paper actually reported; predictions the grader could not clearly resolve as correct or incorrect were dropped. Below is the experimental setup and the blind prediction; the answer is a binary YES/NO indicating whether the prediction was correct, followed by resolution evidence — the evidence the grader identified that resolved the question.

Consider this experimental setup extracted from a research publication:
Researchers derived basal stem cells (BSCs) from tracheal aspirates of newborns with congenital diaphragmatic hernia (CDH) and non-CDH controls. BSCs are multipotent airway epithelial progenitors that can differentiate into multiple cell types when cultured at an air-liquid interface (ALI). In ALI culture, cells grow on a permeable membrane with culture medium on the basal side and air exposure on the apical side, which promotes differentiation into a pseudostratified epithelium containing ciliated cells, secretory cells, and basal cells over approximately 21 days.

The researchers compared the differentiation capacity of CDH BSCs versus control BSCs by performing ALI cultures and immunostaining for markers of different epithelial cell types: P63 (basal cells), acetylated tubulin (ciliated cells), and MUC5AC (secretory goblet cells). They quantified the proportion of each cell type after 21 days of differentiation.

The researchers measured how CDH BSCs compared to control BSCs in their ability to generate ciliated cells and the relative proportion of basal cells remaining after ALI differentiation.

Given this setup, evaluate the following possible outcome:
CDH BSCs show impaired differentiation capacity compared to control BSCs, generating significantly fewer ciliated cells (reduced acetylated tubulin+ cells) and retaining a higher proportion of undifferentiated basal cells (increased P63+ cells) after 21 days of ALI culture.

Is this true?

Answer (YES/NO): NO